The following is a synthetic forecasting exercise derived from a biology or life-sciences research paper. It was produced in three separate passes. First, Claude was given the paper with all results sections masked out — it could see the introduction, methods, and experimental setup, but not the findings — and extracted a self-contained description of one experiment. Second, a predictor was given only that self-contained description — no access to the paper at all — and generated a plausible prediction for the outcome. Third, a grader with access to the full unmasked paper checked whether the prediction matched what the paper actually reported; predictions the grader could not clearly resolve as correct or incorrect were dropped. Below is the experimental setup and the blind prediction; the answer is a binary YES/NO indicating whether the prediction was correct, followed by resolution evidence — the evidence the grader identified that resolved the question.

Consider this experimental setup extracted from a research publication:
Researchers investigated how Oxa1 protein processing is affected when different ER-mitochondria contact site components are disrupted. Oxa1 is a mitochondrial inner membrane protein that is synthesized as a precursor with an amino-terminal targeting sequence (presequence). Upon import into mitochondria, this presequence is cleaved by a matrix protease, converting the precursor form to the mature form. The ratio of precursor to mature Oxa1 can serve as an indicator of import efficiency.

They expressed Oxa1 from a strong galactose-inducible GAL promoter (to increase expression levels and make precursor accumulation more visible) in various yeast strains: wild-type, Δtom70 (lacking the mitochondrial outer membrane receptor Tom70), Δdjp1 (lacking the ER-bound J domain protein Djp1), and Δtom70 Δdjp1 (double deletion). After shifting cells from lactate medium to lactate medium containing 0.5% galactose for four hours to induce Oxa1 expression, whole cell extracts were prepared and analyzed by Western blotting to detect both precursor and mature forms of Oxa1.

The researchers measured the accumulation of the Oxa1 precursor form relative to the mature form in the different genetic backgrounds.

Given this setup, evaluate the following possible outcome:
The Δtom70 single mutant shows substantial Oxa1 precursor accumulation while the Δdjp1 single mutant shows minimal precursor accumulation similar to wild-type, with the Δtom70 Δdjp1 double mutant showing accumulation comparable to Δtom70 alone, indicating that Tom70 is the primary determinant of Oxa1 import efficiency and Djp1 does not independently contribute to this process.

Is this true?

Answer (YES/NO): NO